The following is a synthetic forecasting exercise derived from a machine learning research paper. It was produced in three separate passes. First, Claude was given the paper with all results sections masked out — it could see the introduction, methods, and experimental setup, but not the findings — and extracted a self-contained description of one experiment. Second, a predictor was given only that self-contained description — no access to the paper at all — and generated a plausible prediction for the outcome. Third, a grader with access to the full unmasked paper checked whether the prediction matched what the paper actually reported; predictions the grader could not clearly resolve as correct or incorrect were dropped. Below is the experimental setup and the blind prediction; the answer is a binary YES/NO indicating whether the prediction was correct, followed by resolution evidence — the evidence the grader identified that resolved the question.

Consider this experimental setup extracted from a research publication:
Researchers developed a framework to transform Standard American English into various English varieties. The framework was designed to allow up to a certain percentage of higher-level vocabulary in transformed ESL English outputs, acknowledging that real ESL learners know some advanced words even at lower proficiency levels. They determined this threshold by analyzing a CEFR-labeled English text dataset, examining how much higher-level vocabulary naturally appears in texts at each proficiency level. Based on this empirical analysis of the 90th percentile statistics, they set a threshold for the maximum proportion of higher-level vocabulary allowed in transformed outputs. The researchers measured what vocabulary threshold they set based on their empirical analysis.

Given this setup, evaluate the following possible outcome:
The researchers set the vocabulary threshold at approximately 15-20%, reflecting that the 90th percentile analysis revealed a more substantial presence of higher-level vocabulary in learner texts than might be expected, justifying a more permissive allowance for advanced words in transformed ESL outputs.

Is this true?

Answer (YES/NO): YES